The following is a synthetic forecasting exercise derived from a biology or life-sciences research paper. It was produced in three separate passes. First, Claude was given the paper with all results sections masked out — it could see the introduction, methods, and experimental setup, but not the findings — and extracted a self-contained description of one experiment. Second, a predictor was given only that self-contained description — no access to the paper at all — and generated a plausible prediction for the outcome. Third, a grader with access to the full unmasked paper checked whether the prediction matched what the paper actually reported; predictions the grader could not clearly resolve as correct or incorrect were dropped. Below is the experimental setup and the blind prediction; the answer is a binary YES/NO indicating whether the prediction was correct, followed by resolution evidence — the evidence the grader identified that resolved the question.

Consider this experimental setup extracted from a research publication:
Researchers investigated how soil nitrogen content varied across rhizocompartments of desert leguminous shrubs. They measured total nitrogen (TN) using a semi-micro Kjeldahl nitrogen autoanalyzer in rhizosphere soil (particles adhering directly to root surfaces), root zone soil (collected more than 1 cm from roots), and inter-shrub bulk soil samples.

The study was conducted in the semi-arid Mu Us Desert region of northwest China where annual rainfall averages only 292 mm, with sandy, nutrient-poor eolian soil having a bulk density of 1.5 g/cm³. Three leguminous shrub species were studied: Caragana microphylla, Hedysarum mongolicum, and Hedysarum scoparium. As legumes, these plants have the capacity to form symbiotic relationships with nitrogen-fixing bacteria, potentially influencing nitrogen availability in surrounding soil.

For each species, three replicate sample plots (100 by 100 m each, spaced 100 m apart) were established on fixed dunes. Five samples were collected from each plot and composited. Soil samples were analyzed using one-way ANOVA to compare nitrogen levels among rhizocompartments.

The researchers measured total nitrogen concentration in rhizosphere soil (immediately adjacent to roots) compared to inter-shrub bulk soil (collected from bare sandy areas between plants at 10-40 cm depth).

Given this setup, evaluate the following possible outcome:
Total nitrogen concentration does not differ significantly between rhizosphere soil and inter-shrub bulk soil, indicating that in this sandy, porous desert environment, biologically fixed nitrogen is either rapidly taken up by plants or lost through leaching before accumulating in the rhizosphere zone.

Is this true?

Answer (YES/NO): NO